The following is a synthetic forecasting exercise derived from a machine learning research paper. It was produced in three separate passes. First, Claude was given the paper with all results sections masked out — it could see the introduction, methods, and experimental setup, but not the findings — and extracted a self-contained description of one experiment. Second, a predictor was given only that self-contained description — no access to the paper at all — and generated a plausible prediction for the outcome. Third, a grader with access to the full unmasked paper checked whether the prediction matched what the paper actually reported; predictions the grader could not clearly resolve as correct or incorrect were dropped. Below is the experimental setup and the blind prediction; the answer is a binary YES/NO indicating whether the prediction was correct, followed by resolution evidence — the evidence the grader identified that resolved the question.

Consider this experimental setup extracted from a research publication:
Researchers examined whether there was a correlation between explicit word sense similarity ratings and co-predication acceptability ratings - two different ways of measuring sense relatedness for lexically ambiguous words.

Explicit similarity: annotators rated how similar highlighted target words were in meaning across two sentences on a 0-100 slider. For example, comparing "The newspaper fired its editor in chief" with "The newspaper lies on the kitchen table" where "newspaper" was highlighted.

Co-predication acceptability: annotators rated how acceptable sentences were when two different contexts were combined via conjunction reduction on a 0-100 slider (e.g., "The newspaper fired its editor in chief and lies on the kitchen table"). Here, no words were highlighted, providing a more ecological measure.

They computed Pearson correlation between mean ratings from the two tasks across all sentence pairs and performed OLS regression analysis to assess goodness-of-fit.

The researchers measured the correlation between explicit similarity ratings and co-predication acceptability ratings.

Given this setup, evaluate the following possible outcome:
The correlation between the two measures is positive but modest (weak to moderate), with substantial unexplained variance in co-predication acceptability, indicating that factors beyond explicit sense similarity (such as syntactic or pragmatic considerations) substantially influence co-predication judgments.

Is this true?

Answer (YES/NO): NO